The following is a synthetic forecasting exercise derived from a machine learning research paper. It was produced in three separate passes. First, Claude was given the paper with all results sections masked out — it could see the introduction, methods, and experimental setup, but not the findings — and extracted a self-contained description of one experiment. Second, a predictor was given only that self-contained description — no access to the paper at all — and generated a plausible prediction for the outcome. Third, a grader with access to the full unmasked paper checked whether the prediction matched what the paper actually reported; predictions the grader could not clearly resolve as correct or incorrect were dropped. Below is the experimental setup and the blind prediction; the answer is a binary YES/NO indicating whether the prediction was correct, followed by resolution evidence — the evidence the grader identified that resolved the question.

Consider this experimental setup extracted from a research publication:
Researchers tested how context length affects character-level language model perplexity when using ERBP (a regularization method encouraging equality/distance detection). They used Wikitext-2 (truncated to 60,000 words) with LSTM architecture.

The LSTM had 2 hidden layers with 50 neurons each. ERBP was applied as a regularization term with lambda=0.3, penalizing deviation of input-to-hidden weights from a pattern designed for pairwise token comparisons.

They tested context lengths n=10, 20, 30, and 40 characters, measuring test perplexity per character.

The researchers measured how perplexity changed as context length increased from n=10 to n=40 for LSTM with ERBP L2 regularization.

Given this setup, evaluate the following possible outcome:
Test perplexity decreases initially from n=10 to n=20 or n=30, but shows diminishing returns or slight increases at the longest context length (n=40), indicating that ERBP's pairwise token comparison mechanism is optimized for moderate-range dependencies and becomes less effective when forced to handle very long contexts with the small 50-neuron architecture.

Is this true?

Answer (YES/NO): YES